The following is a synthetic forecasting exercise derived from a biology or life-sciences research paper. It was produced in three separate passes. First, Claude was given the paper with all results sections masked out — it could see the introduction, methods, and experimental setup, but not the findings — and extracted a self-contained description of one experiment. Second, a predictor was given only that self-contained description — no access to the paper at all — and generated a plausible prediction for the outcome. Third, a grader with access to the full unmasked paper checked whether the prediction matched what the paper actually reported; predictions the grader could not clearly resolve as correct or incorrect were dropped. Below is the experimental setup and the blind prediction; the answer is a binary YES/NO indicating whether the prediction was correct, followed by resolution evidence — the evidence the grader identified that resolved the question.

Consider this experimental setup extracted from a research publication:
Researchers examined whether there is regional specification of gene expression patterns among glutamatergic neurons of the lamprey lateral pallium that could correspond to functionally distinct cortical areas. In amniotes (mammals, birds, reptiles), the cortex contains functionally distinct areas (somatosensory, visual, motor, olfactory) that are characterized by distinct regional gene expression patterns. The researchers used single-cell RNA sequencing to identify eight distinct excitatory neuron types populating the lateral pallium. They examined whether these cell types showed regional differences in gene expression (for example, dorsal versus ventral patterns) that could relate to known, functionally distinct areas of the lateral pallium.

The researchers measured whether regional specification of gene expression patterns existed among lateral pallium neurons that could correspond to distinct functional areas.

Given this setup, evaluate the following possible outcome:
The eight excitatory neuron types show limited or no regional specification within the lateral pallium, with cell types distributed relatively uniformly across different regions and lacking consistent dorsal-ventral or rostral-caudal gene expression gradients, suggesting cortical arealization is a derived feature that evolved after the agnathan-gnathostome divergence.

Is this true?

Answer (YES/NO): YES